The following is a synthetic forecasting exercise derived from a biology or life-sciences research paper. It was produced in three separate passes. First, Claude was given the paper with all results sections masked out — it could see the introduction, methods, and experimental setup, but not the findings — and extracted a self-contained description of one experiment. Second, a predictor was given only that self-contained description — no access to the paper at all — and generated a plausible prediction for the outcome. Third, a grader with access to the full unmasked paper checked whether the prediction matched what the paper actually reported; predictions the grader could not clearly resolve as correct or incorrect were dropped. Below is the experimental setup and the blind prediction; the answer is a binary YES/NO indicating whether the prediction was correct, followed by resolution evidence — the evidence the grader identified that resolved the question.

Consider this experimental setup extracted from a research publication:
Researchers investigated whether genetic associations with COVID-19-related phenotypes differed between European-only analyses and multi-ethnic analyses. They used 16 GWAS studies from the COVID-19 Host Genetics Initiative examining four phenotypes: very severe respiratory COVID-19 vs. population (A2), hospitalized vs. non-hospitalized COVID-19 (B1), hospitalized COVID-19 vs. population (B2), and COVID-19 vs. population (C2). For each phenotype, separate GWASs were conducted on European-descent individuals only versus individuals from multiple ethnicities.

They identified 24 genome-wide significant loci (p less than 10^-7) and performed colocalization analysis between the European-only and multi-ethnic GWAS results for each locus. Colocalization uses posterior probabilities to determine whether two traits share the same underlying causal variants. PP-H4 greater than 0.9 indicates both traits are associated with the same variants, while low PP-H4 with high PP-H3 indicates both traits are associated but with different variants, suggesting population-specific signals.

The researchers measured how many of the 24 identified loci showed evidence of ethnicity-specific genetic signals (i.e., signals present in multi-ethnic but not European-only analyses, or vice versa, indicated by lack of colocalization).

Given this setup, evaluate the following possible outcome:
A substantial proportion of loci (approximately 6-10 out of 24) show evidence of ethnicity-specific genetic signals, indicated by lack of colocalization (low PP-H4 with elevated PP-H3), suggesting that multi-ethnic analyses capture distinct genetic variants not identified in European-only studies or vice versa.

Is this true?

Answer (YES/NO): NO